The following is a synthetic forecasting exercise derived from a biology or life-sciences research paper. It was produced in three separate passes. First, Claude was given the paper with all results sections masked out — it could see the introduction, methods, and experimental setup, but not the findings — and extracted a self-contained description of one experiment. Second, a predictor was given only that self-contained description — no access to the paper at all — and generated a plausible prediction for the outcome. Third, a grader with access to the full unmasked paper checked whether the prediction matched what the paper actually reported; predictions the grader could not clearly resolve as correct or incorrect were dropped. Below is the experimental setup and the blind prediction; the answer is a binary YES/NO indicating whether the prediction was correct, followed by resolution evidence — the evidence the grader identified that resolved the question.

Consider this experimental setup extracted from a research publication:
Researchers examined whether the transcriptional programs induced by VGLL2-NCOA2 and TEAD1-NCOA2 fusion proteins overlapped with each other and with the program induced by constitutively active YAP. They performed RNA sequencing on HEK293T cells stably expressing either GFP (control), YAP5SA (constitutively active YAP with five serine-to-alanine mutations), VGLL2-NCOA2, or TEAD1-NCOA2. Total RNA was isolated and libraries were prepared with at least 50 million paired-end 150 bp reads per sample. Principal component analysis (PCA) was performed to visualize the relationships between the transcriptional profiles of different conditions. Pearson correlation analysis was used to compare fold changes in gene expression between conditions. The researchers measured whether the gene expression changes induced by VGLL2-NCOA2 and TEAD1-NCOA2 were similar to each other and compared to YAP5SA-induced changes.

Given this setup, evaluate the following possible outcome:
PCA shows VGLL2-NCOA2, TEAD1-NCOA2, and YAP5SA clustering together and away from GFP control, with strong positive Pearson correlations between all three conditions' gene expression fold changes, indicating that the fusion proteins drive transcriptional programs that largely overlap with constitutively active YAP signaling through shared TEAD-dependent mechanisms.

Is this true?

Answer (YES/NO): NO